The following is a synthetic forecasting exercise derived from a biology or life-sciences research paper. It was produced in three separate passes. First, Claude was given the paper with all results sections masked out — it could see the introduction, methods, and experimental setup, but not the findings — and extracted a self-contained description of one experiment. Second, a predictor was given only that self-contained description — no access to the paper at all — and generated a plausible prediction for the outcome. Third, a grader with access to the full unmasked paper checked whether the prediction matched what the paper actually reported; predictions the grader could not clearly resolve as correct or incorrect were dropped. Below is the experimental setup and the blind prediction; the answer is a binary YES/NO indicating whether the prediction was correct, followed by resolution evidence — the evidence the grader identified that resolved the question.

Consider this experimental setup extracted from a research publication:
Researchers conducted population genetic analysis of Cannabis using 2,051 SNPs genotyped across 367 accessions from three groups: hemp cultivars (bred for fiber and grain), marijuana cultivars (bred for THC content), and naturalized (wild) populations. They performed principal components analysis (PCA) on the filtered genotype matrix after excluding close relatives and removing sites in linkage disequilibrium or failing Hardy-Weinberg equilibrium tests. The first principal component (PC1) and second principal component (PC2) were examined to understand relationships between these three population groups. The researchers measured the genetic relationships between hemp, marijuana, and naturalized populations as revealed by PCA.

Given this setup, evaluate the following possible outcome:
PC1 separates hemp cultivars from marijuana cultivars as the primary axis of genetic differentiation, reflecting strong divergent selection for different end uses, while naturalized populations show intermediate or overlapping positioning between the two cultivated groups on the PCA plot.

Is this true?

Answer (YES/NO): NO